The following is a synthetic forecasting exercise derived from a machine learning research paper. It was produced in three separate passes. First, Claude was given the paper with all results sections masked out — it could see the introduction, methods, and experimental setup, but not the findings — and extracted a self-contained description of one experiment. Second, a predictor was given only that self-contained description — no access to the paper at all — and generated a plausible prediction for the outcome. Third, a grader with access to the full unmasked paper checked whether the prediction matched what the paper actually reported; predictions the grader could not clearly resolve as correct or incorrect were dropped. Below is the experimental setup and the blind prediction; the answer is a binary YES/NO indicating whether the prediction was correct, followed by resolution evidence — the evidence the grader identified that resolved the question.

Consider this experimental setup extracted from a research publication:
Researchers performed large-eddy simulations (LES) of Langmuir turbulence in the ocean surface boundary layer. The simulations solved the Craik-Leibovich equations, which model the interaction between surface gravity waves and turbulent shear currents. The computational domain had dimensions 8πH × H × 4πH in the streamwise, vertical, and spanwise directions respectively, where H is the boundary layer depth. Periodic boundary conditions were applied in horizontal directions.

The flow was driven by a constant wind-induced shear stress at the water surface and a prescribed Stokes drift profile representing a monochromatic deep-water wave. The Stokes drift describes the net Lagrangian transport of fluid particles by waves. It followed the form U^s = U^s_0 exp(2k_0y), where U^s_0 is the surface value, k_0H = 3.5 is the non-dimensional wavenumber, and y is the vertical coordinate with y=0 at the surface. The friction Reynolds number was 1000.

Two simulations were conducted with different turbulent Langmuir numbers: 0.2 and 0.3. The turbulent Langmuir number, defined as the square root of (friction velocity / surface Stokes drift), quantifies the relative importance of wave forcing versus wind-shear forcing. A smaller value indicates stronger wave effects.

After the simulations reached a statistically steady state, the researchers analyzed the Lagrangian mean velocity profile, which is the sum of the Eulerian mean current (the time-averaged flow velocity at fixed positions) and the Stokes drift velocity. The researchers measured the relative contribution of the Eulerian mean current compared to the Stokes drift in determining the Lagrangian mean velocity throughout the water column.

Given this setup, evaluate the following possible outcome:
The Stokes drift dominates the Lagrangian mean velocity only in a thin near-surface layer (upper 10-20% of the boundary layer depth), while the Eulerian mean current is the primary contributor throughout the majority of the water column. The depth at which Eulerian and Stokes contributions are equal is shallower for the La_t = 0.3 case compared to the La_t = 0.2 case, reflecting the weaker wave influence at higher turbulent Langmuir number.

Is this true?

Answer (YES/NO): NO